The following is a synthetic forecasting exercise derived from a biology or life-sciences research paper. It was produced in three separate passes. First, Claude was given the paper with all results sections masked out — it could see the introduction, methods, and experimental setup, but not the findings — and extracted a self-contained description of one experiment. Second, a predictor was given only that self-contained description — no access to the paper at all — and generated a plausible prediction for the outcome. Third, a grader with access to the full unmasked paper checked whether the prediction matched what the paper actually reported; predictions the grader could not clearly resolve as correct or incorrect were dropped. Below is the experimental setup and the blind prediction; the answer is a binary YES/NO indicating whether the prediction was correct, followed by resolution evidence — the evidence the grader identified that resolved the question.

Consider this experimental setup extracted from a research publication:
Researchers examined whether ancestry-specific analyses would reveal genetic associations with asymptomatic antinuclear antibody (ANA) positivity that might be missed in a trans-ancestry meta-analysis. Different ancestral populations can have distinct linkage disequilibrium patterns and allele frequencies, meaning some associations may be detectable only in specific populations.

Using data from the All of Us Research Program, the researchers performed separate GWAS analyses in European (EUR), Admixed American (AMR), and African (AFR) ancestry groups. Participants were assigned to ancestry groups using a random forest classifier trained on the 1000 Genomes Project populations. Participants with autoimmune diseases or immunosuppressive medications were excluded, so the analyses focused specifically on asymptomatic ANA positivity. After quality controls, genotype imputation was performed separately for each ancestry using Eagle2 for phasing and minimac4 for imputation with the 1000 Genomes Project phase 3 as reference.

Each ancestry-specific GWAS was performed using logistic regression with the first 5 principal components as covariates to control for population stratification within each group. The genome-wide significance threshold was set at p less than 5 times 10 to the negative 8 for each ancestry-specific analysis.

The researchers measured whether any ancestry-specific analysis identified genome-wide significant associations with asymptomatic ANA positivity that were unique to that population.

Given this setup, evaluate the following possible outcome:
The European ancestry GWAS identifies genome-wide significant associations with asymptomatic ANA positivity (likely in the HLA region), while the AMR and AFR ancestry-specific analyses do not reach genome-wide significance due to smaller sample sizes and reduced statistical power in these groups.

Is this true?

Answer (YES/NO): NO